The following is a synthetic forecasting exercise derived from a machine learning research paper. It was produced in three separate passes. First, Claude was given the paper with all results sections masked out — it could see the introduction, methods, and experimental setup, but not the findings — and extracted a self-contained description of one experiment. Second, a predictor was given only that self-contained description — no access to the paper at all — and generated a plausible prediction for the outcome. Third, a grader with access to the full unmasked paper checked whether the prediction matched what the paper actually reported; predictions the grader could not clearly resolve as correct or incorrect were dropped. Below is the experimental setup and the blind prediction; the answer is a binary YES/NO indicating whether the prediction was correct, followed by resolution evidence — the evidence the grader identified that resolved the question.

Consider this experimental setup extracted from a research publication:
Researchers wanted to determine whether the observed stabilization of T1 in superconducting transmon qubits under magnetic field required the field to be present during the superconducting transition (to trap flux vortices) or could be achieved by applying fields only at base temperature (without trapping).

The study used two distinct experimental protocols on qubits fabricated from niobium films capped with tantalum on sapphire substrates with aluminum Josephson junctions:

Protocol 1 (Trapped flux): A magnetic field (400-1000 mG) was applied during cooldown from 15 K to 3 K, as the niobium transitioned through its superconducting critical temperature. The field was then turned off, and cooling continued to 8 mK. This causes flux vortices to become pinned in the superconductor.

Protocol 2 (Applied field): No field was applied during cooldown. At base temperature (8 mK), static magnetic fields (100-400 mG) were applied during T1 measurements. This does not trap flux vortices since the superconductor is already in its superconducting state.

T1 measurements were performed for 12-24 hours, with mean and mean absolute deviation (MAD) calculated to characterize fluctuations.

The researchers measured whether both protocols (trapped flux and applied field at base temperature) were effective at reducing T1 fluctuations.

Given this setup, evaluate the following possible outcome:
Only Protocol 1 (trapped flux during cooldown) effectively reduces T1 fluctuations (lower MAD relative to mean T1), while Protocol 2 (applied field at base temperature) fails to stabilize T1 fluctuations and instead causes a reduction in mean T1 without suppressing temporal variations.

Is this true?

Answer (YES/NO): NO